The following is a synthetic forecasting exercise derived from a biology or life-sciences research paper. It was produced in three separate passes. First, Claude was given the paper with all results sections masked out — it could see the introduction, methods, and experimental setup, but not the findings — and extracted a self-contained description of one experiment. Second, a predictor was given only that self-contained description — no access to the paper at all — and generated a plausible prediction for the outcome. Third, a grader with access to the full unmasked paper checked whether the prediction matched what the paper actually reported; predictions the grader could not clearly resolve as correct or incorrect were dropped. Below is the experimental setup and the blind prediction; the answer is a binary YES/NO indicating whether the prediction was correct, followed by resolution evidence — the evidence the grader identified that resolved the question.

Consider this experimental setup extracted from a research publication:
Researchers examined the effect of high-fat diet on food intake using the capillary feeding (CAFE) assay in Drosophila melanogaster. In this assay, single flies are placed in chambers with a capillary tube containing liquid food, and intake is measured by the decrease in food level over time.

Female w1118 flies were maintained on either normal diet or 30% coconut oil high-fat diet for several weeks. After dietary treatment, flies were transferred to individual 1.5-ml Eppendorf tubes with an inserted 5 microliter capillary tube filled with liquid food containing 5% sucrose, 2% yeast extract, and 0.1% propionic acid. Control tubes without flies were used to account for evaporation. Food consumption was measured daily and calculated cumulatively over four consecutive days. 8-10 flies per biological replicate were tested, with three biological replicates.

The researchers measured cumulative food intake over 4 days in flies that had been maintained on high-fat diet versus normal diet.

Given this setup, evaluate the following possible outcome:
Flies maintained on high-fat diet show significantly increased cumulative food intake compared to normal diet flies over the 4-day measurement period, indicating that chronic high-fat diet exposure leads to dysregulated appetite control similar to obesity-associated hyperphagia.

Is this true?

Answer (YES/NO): NO